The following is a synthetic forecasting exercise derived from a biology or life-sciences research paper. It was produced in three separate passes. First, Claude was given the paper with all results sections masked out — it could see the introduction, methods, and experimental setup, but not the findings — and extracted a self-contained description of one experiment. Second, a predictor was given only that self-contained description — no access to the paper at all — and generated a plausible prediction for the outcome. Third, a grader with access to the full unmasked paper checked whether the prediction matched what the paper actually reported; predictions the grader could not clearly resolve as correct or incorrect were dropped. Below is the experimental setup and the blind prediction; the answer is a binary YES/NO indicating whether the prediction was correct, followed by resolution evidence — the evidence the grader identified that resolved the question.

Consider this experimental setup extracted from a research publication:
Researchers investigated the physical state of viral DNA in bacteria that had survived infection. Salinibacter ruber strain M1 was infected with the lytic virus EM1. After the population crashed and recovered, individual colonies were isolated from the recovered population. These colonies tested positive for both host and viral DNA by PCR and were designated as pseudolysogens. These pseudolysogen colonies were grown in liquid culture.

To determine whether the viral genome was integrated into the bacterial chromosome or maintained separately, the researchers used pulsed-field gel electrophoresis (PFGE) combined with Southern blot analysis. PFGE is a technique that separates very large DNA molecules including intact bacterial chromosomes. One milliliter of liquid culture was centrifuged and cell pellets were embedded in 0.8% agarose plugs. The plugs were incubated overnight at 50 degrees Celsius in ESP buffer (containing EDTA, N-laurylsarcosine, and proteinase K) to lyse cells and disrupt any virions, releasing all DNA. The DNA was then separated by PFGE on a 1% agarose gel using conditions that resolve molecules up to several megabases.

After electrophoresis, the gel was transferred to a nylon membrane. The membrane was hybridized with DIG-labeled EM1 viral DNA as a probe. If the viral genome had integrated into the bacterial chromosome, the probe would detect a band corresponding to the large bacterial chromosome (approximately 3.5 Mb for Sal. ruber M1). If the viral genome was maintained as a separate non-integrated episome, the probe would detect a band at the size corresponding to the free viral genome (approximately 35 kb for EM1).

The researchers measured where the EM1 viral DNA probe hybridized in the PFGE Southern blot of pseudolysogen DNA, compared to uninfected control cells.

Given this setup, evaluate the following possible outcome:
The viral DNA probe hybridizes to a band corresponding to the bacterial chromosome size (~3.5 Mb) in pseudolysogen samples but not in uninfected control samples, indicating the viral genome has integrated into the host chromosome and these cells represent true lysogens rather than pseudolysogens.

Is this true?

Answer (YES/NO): NO